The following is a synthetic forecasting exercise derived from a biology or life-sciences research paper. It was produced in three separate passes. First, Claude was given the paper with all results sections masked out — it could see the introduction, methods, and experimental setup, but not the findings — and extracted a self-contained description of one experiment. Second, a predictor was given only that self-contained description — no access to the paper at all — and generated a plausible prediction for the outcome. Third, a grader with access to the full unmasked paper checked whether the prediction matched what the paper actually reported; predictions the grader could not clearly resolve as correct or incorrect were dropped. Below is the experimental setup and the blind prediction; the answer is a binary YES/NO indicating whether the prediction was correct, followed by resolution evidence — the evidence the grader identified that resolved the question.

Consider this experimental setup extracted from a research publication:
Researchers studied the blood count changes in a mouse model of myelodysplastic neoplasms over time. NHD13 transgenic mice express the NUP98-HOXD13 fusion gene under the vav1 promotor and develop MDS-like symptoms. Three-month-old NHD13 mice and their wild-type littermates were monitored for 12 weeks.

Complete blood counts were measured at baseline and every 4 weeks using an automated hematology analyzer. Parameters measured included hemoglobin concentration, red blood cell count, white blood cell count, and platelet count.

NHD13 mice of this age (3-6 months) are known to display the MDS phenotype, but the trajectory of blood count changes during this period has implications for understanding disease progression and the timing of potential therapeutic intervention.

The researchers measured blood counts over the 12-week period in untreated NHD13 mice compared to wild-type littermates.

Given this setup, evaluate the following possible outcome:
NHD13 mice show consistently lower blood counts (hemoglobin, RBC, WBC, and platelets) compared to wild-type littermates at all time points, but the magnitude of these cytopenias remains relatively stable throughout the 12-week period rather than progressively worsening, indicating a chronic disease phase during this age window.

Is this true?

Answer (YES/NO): NO